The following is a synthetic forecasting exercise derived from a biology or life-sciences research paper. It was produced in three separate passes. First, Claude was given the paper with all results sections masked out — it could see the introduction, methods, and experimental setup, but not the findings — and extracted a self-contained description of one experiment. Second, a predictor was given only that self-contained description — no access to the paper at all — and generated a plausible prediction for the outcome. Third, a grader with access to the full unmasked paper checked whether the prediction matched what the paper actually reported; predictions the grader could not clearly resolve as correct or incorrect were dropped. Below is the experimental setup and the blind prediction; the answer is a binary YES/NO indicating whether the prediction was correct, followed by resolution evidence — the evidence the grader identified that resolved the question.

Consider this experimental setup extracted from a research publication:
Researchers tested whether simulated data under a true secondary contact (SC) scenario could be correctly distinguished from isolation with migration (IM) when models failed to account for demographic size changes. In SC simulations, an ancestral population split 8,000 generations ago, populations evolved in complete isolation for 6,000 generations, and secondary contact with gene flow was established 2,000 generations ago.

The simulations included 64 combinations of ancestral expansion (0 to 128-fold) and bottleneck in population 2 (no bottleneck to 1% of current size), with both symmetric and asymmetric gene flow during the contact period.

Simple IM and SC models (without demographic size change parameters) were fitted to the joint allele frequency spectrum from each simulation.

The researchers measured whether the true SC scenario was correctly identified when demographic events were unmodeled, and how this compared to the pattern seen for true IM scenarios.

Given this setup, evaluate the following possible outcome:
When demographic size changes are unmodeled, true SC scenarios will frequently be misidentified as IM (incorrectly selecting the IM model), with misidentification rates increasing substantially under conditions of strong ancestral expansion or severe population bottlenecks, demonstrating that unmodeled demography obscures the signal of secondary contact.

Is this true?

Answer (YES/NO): NO